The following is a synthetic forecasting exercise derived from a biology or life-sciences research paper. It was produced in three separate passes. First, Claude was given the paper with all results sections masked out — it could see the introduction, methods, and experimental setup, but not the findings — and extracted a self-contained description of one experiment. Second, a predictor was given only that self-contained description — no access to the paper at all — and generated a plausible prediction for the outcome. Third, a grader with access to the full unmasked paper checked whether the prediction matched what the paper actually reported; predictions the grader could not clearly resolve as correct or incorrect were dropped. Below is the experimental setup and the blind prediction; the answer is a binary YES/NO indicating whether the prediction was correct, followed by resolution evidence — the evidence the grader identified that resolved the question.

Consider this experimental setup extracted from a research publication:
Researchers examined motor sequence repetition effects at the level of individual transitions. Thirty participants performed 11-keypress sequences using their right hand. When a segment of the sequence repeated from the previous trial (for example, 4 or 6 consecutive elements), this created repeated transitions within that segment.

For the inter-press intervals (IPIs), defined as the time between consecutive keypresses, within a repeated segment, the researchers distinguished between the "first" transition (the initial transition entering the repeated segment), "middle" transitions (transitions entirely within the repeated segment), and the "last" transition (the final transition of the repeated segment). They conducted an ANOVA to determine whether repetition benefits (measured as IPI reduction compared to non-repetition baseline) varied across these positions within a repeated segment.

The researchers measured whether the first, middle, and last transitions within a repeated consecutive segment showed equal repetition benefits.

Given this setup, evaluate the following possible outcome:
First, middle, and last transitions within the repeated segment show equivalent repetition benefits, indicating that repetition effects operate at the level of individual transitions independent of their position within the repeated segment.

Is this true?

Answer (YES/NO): NO